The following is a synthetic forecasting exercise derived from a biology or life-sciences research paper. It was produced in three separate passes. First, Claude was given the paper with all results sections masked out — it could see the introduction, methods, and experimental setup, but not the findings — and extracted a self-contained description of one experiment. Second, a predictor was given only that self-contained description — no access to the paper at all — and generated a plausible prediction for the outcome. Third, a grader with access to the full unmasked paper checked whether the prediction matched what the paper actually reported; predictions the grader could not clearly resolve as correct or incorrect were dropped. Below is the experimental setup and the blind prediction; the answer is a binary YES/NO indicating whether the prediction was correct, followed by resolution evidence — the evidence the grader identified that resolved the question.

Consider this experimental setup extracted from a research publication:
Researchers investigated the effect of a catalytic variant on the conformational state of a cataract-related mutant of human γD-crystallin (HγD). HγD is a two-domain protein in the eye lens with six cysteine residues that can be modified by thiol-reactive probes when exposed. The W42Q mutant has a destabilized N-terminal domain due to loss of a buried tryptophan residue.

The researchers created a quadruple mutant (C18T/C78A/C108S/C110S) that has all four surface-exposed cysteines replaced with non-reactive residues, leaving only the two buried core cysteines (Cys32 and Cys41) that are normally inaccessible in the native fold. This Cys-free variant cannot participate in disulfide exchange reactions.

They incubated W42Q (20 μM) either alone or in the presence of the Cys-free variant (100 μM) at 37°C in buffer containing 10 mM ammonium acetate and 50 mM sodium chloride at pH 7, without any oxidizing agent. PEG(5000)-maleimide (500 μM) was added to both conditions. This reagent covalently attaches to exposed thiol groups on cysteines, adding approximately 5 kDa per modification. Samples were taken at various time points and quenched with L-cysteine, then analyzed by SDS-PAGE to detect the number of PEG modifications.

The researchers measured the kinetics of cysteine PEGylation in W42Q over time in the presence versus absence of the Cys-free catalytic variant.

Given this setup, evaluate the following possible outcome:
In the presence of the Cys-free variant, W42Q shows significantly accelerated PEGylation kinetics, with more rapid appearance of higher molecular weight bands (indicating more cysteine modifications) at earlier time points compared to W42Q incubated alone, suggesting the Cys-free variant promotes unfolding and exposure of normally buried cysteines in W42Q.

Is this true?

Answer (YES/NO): YES